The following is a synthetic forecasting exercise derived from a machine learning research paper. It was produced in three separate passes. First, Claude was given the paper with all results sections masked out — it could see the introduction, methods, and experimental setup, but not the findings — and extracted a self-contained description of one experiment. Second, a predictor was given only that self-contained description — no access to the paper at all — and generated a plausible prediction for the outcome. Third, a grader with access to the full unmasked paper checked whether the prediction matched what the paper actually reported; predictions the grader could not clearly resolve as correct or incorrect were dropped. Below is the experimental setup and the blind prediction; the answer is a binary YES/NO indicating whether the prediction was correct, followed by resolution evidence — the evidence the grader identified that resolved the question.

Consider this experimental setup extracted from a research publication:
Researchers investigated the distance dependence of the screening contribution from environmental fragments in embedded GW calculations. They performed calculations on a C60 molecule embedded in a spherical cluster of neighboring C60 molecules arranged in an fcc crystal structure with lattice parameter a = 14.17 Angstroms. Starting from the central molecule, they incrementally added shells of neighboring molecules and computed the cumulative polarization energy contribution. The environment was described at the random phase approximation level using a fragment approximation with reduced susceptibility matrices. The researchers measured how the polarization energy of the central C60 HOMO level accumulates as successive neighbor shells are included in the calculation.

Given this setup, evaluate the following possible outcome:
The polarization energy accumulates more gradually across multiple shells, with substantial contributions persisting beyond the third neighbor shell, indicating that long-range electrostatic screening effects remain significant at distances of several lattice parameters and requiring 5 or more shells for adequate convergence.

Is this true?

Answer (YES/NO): YES